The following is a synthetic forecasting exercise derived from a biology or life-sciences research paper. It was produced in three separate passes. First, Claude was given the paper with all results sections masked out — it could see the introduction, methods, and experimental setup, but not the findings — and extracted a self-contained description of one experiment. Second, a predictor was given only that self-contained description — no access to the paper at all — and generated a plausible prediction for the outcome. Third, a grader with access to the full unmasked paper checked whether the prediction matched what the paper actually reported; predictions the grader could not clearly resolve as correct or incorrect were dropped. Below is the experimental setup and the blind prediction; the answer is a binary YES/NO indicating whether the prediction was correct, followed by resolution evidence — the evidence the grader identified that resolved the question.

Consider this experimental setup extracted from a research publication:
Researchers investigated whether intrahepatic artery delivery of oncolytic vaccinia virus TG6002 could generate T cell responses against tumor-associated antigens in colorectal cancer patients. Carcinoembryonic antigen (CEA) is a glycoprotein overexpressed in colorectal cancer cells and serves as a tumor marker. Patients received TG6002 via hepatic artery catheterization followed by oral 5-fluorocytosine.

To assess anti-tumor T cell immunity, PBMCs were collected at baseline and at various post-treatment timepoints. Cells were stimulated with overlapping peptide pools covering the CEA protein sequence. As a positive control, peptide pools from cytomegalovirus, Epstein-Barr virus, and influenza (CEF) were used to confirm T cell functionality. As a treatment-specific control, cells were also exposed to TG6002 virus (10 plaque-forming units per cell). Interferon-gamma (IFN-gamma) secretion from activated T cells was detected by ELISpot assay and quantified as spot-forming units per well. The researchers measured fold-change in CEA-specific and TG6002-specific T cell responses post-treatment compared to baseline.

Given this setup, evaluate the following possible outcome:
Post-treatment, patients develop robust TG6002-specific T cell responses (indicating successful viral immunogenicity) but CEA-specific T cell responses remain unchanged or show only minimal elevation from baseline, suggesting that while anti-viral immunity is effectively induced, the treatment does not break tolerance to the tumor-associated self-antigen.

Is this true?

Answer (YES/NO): NO